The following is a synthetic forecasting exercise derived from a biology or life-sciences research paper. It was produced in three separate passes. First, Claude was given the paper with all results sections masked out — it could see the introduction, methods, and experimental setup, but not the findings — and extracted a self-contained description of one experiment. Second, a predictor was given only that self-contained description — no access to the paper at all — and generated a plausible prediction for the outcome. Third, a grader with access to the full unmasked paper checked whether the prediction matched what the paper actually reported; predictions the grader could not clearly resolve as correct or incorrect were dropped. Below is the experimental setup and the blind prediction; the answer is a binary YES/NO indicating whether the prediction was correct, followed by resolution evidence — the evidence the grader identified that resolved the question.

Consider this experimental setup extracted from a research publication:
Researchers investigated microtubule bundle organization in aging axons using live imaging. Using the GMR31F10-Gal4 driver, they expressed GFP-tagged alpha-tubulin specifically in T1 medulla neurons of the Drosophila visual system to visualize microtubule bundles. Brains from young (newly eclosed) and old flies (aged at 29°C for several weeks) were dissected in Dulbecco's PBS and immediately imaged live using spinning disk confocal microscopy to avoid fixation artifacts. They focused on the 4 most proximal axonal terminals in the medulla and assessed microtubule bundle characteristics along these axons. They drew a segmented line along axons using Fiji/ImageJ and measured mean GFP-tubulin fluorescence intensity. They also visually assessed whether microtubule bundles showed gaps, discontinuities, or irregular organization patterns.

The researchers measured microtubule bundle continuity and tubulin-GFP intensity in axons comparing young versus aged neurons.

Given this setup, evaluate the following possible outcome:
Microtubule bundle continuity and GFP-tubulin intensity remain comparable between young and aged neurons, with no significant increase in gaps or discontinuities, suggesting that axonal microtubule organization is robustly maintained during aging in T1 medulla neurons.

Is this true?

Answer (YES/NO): NO